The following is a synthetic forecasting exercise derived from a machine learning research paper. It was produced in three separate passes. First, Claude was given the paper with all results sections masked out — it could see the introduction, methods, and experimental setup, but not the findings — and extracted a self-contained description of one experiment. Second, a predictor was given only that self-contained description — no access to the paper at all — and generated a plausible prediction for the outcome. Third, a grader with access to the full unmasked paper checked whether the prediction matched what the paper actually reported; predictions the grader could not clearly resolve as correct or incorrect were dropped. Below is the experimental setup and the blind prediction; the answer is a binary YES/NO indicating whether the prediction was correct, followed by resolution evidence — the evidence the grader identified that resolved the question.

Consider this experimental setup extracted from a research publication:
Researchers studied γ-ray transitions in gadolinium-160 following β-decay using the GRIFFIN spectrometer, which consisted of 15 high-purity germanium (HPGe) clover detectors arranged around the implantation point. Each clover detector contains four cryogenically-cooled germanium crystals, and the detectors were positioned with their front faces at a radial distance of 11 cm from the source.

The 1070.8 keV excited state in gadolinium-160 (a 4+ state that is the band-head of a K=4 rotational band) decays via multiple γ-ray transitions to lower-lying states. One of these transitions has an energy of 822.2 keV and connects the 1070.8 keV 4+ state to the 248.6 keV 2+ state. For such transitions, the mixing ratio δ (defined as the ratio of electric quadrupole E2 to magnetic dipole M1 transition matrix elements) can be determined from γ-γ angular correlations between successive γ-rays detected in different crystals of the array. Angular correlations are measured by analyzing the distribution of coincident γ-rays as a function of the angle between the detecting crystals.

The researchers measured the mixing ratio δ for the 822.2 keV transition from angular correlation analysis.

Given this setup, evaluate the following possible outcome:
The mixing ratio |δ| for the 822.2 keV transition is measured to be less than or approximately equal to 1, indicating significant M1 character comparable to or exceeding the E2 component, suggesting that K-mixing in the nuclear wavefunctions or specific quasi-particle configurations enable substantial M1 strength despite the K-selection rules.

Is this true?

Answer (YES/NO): NO